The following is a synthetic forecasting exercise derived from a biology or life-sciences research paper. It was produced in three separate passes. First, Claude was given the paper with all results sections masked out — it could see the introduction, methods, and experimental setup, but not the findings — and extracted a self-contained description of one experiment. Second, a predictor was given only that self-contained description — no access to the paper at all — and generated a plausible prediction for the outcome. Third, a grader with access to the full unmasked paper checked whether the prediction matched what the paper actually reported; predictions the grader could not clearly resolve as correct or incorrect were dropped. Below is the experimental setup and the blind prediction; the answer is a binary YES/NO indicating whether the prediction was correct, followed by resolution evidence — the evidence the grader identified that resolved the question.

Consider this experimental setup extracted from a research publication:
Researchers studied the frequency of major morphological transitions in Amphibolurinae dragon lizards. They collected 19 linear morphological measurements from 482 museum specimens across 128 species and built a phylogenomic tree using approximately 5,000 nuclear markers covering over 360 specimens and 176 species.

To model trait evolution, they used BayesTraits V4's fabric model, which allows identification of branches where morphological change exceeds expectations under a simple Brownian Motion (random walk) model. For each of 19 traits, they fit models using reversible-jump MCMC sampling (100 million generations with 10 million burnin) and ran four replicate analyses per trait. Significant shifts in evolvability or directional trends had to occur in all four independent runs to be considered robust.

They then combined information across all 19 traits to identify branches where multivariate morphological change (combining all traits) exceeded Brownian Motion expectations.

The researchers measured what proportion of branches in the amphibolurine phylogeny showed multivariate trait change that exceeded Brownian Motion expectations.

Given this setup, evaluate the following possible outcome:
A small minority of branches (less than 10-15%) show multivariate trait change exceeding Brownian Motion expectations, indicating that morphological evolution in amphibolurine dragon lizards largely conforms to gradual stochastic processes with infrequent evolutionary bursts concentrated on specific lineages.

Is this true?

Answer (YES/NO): YES